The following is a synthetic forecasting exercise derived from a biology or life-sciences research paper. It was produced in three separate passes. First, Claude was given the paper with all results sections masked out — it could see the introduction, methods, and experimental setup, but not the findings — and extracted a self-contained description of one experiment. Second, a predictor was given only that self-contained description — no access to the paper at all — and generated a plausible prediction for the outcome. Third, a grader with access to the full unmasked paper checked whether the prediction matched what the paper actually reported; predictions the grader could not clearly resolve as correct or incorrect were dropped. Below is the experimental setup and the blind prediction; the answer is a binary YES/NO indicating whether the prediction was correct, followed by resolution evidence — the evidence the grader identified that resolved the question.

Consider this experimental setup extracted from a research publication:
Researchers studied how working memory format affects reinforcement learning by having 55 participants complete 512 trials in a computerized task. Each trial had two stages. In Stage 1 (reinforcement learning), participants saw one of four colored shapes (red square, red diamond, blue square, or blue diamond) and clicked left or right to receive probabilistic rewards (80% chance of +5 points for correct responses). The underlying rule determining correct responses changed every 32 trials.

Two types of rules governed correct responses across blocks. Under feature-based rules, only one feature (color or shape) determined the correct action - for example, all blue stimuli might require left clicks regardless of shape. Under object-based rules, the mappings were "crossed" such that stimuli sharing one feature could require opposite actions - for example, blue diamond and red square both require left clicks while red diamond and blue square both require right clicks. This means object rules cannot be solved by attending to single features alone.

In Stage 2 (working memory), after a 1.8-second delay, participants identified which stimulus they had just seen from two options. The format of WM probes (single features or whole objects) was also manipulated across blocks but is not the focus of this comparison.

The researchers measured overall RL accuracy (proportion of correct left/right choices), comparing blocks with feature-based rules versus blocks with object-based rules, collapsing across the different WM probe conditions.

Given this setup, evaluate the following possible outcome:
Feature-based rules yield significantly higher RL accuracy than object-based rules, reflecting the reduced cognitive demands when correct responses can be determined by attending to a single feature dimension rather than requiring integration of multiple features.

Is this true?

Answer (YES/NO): YES